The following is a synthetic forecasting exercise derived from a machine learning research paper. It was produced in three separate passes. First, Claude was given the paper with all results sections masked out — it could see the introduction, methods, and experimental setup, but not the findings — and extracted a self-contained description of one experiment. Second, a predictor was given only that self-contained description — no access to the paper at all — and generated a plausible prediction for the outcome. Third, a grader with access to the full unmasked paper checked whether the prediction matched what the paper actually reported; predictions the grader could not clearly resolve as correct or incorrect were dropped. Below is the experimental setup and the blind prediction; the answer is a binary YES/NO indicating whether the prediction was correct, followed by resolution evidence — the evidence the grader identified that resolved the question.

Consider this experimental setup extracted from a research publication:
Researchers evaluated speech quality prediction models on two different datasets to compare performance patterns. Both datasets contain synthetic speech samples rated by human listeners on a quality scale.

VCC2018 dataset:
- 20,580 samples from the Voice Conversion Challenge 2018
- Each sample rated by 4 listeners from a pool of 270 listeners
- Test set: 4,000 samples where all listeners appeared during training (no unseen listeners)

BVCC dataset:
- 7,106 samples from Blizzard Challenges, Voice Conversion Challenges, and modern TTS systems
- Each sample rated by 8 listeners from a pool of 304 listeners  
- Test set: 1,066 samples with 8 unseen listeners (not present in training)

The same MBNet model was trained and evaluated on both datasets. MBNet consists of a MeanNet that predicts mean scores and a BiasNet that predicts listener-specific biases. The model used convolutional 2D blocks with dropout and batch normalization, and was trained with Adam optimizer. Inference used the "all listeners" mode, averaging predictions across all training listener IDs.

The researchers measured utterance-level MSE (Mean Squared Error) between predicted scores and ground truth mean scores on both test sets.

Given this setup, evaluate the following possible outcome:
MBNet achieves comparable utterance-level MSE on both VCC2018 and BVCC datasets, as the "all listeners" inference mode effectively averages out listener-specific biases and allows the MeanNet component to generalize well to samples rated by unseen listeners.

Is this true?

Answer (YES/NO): NO